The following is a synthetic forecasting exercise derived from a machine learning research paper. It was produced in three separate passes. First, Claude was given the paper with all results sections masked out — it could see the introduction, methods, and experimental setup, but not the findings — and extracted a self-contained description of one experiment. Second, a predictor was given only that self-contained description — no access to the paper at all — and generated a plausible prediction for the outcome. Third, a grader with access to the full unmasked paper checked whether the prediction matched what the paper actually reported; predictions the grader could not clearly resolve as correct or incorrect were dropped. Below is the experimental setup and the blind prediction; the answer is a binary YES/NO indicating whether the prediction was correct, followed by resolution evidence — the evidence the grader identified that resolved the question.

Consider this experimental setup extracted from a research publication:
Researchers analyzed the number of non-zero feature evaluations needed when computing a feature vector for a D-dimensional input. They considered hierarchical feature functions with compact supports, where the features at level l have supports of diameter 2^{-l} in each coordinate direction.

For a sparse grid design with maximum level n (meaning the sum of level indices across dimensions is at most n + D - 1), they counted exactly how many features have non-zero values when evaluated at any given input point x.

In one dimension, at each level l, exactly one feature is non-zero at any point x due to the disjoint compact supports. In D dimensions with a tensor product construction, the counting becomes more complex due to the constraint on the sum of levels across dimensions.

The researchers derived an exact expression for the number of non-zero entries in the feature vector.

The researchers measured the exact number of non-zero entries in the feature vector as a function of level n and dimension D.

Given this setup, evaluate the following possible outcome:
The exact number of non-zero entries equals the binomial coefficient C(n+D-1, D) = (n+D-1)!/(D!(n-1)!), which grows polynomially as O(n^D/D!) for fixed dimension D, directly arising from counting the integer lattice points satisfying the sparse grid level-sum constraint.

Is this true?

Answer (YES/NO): YES